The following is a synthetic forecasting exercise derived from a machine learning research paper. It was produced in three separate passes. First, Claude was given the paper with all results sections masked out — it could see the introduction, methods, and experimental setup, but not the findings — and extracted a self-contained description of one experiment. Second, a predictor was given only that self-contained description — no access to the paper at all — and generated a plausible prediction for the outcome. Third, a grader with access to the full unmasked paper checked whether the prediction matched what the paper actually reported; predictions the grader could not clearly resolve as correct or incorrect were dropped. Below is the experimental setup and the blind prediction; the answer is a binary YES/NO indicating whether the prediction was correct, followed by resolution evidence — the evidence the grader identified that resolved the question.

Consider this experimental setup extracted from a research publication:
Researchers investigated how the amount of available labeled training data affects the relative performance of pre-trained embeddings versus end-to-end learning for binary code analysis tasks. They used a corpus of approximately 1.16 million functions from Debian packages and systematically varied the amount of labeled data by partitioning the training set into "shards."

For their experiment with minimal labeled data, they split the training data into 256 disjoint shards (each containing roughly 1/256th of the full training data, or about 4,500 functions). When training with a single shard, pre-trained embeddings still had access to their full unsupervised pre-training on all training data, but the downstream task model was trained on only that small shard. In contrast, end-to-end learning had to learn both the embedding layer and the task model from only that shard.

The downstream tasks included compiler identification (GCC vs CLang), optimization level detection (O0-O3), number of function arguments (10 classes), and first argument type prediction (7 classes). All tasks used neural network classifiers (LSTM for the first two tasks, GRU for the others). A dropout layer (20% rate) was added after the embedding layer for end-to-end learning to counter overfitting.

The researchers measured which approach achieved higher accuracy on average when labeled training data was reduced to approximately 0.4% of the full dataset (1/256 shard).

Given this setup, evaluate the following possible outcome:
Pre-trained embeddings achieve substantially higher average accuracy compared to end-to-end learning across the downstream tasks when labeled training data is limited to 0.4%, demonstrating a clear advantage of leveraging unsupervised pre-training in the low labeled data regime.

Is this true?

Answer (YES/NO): NO